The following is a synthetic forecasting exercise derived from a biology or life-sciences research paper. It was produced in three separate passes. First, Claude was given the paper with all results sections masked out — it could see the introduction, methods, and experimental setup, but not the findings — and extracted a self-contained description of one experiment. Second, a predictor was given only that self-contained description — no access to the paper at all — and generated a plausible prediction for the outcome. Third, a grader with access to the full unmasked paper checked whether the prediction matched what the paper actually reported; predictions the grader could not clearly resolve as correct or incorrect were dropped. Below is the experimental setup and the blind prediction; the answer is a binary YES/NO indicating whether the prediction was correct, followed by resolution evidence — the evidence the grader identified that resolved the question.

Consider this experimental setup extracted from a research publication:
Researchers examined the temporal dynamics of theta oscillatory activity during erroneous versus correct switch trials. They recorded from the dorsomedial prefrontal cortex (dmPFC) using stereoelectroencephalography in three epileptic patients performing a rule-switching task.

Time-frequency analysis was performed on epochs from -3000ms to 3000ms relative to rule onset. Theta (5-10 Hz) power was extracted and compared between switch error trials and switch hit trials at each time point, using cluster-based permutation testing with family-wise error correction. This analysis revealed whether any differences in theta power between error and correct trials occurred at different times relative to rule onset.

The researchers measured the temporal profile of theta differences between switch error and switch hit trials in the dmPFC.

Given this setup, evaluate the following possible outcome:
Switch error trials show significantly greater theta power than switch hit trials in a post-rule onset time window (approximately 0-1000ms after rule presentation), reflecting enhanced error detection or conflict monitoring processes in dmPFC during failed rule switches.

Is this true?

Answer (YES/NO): YES